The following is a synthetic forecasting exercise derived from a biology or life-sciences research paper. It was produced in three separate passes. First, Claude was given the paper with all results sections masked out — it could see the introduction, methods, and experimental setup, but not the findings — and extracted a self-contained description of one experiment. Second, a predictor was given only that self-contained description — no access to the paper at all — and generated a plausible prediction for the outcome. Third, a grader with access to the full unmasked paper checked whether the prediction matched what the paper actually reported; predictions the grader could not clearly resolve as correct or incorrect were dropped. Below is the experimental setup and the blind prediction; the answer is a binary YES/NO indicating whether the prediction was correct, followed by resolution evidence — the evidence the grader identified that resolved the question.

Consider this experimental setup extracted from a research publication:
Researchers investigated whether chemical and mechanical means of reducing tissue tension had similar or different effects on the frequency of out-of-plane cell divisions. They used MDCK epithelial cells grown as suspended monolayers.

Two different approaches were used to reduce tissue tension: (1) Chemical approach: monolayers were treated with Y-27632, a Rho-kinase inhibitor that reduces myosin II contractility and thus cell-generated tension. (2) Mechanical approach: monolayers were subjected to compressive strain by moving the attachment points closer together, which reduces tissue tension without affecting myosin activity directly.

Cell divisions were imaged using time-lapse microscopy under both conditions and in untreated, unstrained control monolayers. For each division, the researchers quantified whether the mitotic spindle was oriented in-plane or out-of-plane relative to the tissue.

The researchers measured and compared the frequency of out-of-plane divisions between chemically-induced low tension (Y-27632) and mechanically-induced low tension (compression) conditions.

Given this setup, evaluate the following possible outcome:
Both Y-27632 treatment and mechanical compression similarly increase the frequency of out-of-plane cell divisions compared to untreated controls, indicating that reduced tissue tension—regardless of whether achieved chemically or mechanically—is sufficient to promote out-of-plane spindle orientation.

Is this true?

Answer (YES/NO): YES